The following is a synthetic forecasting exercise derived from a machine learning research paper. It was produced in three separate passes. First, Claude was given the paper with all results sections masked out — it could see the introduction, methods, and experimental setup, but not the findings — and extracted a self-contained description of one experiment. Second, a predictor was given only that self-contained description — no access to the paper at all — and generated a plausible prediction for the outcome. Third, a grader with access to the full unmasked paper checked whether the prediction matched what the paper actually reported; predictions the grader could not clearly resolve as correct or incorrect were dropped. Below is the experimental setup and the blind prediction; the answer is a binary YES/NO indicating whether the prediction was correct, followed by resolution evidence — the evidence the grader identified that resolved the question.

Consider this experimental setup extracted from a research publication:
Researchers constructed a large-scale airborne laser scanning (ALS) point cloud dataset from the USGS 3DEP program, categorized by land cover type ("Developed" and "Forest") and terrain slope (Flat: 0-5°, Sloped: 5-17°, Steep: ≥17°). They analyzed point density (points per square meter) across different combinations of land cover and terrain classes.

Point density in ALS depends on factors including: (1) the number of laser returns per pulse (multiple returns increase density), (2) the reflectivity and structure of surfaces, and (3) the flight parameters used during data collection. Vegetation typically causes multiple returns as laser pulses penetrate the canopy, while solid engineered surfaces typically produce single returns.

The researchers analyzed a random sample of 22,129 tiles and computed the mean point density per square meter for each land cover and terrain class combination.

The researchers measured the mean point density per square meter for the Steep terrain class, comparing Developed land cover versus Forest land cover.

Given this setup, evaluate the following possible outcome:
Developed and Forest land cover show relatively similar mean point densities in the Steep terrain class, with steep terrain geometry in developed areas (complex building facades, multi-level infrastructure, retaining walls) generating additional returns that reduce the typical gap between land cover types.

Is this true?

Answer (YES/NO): NO